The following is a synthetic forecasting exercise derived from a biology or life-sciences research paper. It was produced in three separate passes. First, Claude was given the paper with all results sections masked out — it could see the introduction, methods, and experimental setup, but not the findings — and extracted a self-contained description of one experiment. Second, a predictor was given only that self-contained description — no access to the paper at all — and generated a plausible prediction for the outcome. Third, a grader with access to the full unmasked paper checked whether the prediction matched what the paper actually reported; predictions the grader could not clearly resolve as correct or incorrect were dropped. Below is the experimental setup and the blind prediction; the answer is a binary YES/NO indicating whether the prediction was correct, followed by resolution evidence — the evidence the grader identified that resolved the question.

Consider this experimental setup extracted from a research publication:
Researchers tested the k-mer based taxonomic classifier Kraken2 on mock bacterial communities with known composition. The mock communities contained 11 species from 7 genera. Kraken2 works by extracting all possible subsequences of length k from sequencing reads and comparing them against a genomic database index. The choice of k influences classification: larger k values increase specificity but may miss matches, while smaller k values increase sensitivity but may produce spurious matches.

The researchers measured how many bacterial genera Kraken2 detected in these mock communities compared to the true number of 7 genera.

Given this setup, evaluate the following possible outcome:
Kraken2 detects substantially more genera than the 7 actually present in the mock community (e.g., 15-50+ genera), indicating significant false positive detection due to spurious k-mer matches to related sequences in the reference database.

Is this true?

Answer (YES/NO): YES